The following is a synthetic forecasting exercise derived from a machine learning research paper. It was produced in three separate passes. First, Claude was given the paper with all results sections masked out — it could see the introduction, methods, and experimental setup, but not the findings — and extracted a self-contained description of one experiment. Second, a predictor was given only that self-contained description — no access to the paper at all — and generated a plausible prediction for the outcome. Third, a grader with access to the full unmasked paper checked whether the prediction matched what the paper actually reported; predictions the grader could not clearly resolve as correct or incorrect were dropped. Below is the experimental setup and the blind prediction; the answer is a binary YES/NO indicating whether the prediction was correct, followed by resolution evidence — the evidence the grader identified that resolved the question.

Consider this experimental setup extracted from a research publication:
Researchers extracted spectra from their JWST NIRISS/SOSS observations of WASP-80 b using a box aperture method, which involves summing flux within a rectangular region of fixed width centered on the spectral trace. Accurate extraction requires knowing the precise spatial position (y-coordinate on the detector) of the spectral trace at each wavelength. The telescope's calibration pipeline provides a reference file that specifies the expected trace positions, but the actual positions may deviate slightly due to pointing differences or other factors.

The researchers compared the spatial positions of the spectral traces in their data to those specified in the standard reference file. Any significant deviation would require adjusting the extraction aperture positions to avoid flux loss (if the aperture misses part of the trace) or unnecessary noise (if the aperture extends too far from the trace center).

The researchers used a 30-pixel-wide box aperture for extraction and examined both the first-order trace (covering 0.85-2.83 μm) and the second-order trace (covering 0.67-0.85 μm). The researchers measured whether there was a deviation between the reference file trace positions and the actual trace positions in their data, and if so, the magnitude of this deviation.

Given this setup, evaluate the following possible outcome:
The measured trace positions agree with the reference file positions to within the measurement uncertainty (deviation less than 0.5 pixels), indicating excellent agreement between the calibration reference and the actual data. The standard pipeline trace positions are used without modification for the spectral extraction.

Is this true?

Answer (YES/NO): NO